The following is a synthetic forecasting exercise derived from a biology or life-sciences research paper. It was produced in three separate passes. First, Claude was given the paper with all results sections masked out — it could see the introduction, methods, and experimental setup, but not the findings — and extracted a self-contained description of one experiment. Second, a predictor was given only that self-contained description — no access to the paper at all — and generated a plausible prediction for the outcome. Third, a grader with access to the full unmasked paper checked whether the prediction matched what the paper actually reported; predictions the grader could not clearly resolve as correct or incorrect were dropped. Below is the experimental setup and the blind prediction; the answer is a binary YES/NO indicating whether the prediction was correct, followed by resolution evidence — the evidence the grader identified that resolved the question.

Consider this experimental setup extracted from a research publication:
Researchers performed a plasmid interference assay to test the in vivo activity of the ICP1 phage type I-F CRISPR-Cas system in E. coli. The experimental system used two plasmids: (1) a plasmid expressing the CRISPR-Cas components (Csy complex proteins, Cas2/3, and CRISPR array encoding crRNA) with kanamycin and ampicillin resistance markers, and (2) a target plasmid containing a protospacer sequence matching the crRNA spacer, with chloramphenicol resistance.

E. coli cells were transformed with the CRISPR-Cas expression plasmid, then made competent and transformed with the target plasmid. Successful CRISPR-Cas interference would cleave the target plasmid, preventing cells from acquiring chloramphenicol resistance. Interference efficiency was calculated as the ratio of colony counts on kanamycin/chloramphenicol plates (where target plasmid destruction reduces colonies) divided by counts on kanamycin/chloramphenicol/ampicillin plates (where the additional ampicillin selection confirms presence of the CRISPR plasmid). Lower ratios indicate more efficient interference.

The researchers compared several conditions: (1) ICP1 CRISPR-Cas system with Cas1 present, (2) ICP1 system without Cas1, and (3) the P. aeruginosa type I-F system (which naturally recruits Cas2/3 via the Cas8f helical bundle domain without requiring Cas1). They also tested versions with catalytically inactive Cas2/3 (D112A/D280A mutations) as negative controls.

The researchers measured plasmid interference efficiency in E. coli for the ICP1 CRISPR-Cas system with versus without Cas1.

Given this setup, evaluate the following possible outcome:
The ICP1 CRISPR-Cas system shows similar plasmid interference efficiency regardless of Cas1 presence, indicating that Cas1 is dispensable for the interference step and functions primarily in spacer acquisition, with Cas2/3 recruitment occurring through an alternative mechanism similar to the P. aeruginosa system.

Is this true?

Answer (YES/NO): NO